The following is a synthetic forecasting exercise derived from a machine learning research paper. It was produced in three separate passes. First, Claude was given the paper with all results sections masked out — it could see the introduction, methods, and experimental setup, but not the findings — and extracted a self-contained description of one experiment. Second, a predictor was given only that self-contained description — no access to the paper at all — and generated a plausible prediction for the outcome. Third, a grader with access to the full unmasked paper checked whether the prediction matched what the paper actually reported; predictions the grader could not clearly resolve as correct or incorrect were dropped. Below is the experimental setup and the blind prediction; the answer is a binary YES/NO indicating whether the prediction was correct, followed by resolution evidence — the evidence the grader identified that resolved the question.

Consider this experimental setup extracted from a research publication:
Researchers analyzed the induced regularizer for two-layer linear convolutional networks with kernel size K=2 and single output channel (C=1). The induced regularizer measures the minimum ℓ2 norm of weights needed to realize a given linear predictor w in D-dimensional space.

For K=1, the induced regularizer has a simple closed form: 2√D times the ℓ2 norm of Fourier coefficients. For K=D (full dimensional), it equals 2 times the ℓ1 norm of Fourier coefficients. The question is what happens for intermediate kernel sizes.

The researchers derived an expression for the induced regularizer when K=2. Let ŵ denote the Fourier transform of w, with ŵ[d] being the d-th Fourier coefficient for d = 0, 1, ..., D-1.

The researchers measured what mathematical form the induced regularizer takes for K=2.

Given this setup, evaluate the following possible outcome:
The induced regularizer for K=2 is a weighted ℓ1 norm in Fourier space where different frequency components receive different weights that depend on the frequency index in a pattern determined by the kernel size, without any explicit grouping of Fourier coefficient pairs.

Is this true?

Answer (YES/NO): NO